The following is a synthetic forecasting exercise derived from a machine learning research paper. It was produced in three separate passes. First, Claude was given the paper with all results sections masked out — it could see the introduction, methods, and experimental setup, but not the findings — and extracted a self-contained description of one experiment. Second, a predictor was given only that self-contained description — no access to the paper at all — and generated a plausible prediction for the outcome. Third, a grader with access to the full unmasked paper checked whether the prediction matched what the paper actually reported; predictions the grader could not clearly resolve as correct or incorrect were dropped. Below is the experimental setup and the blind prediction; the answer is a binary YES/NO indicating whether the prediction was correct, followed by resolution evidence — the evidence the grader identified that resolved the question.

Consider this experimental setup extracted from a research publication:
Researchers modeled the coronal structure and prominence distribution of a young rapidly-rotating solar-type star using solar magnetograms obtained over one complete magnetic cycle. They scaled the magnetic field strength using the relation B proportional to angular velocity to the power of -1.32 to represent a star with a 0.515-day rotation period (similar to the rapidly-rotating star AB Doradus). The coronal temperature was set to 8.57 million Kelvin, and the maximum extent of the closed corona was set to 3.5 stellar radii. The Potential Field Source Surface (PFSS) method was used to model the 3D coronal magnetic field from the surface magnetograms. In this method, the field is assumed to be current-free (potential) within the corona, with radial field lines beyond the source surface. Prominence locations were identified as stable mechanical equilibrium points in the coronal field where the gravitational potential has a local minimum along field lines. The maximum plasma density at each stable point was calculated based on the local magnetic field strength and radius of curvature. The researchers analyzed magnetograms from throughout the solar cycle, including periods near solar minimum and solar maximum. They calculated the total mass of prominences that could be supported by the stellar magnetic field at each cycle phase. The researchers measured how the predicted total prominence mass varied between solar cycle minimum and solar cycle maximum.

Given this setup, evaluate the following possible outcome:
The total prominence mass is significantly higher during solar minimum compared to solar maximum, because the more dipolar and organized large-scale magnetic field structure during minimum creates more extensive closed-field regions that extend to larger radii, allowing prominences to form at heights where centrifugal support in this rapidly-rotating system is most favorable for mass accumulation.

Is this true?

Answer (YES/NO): NO